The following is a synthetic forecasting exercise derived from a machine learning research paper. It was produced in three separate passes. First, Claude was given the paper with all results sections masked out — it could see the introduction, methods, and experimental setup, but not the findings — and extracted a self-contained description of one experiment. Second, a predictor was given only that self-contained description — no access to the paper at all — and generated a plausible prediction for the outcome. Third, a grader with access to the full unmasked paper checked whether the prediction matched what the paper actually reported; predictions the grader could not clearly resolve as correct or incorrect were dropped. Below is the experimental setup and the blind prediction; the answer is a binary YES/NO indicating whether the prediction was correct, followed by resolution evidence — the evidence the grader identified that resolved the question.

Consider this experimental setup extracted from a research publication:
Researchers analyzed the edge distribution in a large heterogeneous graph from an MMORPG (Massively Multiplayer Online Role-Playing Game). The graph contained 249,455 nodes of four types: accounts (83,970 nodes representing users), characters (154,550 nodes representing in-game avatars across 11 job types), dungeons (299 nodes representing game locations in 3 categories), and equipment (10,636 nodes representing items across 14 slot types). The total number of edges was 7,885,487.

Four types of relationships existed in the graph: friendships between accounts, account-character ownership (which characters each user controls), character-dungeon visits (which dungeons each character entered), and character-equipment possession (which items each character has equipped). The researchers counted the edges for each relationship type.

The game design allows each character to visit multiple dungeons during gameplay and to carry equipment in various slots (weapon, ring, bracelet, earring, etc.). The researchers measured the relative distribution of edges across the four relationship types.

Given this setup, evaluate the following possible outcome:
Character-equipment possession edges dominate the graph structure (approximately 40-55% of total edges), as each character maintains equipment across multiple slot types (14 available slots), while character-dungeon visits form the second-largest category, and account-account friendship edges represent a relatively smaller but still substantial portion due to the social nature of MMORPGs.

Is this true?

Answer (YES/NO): NO